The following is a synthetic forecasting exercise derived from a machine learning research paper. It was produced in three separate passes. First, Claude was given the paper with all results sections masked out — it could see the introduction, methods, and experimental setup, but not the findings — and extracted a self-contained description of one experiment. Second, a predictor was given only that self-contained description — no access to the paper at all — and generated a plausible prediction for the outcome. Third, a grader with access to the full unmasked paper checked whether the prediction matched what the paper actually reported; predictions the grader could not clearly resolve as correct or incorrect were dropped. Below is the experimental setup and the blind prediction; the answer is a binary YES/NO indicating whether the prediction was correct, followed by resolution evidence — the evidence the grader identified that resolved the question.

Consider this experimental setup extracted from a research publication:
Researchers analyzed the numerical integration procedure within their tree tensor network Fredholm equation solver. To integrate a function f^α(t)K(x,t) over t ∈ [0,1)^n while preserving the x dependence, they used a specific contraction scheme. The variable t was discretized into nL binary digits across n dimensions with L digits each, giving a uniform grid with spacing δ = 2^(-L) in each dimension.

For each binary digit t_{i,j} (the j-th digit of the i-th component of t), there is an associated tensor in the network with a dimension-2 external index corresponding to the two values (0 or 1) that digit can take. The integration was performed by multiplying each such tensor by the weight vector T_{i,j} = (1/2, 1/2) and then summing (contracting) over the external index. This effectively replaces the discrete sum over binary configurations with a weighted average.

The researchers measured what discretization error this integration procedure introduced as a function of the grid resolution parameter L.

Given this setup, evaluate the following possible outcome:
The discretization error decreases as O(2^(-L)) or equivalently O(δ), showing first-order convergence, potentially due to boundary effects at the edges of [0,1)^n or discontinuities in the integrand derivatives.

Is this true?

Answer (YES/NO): YES